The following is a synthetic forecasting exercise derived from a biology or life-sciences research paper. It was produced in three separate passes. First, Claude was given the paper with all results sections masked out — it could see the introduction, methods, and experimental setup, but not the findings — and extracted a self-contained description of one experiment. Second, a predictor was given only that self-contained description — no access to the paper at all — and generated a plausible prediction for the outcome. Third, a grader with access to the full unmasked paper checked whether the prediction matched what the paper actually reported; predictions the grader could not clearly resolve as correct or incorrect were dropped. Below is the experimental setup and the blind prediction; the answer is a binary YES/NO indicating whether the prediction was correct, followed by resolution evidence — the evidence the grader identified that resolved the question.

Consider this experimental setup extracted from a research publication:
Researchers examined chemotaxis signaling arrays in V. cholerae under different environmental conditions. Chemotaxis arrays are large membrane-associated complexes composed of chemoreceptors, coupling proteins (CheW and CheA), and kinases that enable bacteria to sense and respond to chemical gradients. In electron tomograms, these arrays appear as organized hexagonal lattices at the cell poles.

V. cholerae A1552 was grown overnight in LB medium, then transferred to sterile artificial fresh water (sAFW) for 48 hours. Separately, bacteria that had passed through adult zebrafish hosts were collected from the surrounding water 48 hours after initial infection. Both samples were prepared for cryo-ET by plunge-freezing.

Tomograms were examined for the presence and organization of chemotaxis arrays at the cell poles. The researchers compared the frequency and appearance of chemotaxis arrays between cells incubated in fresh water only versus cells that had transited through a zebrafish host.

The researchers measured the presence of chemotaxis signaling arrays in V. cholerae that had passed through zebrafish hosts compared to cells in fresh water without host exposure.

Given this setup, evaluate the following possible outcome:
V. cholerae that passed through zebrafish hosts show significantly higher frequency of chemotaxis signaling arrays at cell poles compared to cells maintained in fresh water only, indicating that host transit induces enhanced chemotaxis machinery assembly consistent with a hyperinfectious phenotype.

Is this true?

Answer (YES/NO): NO